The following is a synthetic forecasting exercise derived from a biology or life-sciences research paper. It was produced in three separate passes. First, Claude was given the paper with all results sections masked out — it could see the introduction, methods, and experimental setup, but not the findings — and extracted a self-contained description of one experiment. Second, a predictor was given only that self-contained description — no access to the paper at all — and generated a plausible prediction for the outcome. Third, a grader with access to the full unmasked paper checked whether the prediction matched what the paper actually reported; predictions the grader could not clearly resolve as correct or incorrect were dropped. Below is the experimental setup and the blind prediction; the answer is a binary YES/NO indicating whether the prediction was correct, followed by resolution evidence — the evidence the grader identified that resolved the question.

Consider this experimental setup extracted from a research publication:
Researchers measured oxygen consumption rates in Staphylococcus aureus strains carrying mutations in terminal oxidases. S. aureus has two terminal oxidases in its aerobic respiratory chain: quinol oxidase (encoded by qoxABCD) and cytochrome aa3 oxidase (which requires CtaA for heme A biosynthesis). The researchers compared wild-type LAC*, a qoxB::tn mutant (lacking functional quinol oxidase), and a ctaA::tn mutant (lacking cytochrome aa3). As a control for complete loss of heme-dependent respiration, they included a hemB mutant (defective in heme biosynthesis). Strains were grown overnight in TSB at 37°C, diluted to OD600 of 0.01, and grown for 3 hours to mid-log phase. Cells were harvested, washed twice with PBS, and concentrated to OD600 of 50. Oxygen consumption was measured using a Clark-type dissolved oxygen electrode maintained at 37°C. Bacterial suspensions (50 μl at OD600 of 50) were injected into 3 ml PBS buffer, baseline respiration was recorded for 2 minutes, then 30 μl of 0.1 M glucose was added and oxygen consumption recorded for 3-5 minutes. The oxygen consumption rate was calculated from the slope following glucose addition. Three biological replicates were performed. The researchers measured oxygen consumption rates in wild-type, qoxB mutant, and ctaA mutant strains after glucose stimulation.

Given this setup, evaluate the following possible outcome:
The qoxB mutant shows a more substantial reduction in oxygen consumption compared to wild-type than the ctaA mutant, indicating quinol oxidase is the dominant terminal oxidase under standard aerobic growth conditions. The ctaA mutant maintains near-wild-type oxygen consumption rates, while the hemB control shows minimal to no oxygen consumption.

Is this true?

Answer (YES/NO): NO